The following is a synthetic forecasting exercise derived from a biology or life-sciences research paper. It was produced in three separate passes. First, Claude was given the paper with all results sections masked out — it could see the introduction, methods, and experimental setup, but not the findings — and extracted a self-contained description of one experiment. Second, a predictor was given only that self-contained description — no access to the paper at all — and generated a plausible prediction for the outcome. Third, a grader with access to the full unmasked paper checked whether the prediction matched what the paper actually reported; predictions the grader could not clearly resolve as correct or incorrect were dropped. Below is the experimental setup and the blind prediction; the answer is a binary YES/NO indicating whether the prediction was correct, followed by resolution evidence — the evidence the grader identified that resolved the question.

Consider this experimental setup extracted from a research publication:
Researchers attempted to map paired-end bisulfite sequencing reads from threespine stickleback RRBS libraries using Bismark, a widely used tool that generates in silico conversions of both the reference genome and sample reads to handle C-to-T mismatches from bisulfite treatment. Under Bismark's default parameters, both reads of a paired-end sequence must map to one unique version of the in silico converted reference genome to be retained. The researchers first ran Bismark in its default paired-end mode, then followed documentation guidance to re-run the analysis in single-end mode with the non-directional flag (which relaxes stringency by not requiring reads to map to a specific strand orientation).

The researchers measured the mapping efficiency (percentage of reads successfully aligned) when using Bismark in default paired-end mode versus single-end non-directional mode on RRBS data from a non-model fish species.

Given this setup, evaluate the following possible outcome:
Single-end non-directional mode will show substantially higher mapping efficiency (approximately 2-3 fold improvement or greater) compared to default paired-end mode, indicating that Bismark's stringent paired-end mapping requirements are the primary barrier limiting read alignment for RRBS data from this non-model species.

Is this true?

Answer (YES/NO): NO